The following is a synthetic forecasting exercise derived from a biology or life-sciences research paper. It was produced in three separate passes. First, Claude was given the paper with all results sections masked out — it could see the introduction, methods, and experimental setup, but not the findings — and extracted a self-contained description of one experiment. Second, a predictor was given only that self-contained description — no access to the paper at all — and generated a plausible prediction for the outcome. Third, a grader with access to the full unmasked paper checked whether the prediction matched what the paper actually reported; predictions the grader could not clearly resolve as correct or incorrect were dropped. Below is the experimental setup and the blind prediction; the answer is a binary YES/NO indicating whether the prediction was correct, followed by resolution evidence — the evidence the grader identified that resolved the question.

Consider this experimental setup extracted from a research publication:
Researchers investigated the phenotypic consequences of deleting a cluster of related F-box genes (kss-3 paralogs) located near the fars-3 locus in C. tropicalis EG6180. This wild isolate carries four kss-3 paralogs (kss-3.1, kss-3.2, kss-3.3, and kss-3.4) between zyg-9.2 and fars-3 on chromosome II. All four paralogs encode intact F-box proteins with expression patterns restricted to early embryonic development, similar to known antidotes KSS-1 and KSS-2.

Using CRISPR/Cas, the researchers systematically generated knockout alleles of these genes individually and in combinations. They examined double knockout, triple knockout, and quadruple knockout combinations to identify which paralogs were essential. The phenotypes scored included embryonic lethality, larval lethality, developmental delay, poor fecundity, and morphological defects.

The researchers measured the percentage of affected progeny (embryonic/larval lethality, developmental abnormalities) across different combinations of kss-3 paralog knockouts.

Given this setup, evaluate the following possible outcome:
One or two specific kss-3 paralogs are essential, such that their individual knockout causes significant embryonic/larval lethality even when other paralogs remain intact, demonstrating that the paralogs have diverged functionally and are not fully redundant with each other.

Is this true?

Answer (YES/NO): NO